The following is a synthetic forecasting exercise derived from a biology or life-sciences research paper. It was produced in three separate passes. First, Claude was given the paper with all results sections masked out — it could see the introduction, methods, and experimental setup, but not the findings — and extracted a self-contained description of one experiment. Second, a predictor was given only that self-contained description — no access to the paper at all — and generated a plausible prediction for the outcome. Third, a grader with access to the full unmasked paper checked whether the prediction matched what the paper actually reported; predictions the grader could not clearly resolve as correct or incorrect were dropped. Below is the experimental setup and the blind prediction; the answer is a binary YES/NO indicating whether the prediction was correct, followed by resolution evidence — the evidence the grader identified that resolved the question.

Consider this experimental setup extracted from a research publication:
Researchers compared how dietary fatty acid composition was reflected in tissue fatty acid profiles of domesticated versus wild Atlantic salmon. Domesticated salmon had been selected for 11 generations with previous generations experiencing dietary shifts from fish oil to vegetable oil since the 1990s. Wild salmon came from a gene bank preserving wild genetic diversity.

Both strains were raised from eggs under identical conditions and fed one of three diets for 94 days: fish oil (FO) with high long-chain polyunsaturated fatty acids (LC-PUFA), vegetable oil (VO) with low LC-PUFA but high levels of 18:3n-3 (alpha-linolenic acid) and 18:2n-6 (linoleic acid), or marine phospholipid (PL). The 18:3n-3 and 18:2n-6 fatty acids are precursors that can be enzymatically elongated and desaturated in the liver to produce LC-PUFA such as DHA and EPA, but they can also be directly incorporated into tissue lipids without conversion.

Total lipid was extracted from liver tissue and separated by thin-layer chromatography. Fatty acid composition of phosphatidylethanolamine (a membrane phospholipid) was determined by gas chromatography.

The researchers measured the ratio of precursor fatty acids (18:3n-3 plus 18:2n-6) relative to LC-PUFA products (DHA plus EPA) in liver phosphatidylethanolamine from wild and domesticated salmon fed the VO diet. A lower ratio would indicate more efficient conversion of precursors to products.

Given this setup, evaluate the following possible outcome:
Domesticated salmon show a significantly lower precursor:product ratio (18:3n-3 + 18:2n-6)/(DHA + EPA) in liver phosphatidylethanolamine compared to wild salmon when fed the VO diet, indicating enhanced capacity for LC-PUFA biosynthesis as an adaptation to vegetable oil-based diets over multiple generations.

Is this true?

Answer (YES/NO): YES